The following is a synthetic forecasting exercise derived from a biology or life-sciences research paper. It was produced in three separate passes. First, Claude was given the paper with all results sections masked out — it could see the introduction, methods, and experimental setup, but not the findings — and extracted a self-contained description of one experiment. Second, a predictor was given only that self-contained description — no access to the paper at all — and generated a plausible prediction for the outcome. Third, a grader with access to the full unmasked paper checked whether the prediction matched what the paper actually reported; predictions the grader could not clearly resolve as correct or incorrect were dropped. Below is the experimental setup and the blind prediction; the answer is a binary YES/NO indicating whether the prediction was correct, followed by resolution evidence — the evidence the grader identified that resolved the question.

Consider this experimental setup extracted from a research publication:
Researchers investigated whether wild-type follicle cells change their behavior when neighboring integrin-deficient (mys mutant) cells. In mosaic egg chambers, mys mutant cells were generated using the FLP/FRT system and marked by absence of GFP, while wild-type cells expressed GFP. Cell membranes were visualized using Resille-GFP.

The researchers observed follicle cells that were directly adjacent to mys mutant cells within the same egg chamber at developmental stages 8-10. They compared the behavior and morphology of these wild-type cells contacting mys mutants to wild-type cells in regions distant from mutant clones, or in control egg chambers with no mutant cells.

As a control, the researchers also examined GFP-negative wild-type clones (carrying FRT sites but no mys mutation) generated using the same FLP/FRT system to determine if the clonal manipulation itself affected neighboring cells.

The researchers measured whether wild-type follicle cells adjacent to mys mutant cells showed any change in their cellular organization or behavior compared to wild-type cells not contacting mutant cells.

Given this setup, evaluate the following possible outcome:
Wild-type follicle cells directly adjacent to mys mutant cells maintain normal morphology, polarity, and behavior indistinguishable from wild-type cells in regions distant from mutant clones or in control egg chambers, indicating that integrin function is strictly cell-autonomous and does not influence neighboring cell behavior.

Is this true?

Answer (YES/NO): NO